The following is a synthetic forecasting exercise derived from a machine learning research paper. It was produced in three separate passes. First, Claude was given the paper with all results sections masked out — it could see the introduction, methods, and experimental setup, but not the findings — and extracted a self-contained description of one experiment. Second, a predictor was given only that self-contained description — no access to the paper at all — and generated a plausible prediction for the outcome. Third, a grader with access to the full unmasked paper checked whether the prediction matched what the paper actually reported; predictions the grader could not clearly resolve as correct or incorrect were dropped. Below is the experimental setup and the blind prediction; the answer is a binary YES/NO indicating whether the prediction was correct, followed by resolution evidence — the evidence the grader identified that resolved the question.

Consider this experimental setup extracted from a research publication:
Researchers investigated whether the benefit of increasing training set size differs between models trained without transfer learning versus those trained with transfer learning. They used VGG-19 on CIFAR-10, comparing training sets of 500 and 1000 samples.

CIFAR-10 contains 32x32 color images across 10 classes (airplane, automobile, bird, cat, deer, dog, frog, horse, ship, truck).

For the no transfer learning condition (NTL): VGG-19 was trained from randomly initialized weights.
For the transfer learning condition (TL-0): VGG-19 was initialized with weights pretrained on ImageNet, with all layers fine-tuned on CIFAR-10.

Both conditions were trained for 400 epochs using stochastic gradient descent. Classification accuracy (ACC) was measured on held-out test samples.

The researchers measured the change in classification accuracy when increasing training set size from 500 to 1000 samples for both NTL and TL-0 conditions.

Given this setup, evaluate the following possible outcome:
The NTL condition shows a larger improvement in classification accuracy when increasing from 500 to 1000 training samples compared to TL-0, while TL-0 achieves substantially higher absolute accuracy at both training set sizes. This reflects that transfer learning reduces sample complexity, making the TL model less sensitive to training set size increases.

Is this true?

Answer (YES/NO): YES